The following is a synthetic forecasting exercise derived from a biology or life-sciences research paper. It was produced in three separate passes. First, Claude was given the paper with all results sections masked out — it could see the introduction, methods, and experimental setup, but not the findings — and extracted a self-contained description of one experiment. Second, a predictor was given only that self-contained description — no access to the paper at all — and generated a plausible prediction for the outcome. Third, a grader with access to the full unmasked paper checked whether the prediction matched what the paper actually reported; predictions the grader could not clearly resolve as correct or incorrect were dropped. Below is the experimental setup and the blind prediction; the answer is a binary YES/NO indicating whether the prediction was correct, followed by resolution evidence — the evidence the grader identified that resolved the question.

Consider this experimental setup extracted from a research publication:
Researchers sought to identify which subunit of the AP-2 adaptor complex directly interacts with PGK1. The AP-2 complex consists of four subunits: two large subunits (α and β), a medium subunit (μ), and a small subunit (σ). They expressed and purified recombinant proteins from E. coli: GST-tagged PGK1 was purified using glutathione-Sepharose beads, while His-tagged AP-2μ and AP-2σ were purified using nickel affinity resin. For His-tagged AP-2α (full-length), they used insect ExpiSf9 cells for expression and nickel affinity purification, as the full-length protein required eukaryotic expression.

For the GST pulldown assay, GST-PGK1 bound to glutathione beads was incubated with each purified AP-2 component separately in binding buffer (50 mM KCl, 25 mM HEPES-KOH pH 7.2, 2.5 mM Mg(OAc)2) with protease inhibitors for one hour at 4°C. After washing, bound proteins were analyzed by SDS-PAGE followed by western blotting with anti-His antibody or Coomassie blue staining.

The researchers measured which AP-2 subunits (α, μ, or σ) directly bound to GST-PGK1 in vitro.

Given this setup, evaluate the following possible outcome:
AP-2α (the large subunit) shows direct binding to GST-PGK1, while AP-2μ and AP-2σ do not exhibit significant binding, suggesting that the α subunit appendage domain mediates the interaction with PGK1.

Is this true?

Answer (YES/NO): NO